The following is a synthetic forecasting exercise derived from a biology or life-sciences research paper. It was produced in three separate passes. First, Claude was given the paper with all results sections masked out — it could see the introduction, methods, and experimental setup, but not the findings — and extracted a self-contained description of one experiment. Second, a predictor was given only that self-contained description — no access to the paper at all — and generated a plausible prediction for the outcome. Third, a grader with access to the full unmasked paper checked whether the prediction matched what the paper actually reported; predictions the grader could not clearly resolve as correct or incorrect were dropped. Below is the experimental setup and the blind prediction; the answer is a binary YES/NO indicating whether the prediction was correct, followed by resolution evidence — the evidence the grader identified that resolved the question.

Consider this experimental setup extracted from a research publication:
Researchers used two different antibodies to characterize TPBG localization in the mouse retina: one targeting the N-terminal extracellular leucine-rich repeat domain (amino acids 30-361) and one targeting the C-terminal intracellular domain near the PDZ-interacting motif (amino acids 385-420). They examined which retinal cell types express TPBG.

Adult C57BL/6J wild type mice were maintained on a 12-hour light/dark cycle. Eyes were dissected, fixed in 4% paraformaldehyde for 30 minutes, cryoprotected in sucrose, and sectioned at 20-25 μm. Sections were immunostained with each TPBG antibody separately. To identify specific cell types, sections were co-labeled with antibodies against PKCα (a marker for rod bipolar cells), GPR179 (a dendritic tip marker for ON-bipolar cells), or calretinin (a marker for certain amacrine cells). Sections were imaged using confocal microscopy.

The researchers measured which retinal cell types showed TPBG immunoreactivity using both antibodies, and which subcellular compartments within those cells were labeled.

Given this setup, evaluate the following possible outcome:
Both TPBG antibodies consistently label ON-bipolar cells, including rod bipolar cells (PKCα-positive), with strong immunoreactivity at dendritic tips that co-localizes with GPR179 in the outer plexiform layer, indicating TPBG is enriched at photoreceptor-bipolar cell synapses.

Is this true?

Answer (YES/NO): NO